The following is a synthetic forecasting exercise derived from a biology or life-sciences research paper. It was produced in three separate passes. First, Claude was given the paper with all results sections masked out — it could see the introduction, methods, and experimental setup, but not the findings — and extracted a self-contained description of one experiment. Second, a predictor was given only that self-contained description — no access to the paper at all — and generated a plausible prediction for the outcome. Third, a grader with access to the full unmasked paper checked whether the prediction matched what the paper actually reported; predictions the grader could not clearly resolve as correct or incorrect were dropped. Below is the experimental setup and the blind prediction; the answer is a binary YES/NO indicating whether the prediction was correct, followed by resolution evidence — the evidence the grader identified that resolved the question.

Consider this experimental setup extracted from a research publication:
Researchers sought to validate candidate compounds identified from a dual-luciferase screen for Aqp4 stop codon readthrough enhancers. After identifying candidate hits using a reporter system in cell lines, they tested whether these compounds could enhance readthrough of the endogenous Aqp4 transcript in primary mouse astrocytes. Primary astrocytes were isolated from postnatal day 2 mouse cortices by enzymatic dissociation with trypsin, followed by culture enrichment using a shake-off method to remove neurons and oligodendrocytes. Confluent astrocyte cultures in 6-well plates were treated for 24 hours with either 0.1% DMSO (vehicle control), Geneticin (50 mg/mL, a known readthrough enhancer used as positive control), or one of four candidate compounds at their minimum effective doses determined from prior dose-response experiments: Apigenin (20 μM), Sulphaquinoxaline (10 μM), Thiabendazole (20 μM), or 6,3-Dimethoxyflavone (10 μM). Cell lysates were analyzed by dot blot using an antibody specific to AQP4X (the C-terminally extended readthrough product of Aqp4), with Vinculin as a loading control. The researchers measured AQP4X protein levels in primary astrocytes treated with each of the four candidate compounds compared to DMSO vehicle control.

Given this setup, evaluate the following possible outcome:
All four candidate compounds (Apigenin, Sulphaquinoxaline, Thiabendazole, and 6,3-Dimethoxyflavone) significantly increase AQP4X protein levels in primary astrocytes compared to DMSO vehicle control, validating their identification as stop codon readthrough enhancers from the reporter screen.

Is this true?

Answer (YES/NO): NO